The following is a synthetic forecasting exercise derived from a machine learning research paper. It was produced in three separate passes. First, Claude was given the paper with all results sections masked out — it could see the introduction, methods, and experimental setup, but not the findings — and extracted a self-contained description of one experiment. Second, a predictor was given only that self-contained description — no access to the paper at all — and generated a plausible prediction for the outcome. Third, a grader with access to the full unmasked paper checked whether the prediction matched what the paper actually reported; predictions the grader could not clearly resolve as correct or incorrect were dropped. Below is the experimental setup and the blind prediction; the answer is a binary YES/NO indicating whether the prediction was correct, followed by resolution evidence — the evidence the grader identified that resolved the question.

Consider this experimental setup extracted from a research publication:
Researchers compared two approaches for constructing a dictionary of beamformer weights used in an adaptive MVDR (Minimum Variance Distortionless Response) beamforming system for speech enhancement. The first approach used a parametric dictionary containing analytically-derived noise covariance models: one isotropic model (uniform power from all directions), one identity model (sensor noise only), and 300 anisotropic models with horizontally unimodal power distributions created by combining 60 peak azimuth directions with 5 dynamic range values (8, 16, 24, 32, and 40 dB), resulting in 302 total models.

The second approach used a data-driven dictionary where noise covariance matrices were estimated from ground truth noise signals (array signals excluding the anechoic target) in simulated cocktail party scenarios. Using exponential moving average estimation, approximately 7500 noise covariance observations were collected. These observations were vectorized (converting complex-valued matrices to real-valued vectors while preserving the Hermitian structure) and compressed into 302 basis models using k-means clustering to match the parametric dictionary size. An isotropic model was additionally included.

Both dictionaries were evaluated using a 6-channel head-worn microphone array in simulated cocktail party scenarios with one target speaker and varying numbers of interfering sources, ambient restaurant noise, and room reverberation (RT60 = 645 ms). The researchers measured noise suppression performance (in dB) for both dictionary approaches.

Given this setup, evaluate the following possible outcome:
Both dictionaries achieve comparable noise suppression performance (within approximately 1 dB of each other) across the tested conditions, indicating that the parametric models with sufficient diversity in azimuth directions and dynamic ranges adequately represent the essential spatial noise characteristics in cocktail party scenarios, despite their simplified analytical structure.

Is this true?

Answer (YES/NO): NO